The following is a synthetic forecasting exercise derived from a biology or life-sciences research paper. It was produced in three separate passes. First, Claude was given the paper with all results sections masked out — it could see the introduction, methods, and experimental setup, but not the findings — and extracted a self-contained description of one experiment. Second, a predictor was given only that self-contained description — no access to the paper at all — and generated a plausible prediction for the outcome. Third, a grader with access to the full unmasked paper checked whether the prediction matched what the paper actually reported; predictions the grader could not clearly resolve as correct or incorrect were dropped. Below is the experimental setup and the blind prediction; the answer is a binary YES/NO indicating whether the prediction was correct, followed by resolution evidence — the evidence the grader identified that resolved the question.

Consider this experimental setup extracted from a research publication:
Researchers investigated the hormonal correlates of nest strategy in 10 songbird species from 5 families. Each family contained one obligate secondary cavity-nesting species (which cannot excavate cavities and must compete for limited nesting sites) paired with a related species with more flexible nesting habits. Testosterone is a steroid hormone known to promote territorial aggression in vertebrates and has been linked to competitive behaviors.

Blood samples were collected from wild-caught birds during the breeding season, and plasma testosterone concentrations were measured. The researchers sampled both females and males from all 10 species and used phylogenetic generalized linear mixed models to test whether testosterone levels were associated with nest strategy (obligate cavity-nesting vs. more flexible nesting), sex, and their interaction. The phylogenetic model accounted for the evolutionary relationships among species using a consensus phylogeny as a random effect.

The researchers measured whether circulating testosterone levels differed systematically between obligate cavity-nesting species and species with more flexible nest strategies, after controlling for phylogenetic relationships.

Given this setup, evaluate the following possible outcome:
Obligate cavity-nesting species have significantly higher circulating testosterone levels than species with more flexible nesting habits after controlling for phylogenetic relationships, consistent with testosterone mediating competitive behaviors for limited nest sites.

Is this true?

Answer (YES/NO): NO